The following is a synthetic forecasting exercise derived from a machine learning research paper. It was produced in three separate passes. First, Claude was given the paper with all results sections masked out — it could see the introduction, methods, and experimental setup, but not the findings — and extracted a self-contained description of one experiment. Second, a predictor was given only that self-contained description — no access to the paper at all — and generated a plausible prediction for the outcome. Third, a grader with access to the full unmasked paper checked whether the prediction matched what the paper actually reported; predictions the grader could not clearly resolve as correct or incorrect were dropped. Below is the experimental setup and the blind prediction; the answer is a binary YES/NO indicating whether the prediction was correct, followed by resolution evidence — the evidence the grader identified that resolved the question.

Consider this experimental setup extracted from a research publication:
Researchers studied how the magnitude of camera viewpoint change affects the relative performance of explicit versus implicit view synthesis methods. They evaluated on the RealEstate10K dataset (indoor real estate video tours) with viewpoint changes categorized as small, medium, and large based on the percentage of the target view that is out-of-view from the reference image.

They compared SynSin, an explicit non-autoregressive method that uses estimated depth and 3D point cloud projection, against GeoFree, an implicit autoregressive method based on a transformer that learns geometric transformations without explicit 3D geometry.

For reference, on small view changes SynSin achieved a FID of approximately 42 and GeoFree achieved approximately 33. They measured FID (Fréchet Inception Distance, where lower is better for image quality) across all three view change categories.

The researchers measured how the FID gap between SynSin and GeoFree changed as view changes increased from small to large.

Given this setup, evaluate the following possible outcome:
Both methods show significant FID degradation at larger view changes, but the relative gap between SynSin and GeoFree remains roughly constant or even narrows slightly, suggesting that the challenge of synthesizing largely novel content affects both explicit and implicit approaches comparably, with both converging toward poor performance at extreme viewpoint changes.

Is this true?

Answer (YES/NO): NO